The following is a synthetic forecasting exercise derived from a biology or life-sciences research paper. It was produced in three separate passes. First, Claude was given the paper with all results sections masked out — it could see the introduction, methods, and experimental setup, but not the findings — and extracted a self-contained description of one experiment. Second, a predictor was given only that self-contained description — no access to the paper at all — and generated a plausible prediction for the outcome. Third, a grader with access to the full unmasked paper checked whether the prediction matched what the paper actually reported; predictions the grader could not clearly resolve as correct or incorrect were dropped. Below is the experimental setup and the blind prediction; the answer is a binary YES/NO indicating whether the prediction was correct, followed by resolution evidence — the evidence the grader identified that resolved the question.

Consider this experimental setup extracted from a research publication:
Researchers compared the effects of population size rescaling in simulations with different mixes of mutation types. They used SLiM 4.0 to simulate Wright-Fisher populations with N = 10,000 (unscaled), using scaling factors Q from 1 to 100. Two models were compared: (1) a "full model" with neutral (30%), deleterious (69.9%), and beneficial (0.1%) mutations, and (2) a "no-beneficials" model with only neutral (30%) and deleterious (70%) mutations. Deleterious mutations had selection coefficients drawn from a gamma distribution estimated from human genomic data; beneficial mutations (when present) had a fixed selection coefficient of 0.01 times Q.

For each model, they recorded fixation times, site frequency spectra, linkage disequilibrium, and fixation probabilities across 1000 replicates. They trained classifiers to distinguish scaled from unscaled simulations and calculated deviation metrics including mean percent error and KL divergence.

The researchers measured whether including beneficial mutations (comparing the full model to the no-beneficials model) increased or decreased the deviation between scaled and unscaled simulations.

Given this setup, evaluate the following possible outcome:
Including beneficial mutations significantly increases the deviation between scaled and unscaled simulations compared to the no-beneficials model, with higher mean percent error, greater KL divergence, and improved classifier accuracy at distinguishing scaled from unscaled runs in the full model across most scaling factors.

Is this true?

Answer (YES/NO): NO